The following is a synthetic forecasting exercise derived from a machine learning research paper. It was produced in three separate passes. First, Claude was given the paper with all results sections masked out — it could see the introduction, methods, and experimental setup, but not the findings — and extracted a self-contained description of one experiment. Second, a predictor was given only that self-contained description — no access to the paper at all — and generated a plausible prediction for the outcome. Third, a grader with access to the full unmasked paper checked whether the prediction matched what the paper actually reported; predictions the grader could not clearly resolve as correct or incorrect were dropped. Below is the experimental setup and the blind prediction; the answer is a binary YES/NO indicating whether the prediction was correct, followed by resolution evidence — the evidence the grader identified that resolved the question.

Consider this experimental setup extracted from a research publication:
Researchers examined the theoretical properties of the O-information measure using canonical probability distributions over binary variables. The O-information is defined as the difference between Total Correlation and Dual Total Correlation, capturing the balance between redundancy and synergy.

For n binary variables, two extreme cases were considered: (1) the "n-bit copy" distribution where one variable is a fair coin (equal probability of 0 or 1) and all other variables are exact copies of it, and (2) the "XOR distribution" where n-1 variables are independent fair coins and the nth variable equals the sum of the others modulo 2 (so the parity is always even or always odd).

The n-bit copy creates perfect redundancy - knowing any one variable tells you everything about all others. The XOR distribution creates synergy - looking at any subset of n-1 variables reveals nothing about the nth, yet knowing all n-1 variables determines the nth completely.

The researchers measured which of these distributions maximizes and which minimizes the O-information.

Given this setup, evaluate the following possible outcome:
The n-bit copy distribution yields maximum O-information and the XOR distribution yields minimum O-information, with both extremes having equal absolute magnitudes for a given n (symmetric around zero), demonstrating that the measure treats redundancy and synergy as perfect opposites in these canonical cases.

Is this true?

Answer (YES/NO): NO